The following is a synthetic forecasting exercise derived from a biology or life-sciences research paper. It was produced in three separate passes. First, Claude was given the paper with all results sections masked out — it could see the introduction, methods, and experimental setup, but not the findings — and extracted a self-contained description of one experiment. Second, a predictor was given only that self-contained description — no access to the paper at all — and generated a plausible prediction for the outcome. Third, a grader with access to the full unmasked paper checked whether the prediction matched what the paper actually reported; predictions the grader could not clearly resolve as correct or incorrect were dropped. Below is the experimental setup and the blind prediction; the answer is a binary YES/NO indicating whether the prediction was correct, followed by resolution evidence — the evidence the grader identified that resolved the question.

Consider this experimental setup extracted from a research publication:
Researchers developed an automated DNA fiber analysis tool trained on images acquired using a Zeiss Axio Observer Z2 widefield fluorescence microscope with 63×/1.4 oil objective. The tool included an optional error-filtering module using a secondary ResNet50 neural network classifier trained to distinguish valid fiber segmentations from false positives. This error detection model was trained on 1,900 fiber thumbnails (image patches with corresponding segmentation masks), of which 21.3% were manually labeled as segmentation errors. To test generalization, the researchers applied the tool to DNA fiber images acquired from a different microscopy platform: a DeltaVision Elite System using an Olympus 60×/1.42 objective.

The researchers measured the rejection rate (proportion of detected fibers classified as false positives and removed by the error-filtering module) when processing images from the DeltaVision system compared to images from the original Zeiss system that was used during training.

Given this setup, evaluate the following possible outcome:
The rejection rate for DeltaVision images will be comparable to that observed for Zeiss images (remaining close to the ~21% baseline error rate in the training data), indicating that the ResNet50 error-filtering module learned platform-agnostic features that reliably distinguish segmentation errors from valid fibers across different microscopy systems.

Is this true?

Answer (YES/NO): NO